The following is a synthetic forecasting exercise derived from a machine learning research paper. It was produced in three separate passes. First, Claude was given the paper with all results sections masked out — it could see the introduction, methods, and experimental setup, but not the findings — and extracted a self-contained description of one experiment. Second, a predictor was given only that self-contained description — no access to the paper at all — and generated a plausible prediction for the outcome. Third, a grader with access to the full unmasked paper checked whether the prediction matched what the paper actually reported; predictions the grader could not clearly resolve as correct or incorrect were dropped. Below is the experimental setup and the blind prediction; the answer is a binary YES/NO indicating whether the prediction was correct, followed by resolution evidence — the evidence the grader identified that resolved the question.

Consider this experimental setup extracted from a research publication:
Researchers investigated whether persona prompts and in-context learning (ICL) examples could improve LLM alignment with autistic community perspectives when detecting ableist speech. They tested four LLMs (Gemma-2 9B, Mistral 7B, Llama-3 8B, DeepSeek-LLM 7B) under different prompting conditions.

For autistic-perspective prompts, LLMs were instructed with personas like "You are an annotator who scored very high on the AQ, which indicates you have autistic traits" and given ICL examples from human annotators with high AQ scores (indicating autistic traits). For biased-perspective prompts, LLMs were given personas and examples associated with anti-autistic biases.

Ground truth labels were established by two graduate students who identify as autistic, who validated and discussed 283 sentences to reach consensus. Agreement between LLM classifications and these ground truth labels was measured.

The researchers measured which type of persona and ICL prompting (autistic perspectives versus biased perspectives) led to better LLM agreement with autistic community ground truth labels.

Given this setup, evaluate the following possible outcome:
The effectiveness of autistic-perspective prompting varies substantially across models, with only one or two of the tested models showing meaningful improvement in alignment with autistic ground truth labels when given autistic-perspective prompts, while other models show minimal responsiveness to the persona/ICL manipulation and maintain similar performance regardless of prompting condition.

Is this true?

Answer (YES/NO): NO